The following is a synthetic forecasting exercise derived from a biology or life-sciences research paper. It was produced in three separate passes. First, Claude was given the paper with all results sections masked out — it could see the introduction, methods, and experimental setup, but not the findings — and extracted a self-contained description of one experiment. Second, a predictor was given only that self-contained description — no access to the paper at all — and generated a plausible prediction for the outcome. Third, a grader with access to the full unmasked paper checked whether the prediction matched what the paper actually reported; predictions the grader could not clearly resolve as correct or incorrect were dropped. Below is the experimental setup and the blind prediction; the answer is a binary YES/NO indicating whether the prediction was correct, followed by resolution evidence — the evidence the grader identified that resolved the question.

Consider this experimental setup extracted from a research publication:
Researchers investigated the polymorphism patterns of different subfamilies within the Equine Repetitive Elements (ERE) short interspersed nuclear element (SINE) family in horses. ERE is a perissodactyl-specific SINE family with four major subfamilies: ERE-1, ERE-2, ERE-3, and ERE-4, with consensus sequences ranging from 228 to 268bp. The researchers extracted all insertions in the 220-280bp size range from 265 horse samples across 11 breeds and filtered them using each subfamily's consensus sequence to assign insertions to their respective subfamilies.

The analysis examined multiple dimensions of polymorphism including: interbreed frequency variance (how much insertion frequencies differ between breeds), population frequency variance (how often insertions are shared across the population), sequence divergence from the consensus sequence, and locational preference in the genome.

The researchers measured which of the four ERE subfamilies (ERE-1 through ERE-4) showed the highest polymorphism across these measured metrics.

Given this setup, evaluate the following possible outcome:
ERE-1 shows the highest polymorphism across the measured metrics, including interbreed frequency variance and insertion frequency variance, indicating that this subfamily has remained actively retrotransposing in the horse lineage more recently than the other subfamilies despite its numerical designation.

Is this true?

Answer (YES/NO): YES